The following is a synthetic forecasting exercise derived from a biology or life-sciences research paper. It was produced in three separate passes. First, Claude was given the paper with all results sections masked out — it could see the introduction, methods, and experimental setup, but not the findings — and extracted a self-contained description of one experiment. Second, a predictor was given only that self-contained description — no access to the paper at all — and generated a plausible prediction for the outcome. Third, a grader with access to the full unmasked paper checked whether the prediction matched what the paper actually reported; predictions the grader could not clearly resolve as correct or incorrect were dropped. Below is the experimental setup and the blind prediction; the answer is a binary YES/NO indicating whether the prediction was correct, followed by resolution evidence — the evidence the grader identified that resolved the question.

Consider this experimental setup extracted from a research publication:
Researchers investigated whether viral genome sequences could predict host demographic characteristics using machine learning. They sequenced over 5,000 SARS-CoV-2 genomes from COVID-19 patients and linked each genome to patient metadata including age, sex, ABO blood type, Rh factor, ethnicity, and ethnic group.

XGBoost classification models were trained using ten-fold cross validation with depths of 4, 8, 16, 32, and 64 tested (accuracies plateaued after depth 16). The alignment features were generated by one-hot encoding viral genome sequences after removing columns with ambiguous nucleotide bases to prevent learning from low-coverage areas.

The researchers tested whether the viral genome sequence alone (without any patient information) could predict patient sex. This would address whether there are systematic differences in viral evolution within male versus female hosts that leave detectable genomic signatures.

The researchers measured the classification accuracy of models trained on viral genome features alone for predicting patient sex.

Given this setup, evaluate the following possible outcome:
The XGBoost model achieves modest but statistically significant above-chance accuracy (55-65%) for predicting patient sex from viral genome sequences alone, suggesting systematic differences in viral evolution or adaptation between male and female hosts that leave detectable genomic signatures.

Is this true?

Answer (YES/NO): NO